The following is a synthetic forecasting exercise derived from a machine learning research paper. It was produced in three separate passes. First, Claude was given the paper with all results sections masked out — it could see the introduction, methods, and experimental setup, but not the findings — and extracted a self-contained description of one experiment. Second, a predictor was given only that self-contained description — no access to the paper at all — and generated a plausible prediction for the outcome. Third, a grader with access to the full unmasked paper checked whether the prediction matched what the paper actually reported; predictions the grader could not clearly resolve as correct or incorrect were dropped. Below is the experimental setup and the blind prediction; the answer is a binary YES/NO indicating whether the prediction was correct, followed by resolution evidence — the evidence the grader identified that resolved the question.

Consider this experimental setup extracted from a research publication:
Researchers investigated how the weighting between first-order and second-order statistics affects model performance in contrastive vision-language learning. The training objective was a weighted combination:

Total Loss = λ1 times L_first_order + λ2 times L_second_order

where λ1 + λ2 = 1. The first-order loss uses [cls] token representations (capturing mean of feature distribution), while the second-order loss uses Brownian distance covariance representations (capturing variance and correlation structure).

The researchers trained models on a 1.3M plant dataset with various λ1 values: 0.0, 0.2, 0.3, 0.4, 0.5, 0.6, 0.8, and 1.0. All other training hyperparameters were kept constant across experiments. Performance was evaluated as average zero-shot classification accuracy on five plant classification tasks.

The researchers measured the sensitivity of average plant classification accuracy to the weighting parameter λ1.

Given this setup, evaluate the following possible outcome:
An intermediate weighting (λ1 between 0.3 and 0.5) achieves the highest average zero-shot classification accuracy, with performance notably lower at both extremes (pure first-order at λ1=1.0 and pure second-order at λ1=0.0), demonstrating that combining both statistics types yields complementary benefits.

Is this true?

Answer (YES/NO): YES